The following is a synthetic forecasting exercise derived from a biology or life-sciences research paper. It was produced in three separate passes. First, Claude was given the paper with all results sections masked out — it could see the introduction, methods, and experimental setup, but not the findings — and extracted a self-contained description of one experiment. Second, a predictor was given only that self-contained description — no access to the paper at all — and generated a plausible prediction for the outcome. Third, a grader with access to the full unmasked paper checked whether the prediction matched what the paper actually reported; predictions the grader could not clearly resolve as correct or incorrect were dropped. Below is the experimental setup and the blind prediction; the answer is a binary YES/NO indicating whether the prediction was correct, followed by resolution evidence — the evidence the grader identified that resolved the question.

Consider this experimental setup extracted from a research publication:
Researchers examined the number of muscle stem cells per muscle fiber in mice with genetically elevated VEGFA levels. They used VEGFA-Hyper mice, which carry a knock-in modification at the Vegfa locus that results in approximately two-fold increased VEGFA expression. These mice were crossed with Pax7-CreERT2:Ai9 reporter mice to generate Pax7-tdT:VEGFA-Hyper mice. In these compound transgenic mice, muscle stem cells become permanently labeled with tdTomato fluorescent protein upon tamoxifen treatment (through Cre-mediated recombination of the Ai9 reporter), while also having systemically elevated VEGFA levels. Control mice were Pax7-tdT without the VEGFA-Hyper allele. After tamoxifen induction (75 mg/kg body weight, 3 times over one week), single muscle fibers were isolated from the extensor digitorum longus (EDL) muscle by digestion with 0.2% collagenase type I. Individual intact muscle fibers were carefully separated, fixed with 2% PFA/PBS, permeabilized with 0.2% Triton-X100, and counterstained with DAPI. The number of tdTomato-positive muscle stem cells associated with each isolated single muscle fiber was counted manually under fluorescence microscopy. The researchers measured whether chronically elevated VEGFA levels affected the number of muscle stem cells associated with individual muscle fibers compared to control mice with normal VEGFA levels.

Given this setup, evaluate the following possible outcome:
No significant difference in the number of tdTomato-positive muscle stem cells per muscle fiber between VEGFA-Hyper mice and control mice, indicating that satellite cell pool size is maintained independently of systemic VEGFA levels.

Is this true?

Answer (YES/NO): NO